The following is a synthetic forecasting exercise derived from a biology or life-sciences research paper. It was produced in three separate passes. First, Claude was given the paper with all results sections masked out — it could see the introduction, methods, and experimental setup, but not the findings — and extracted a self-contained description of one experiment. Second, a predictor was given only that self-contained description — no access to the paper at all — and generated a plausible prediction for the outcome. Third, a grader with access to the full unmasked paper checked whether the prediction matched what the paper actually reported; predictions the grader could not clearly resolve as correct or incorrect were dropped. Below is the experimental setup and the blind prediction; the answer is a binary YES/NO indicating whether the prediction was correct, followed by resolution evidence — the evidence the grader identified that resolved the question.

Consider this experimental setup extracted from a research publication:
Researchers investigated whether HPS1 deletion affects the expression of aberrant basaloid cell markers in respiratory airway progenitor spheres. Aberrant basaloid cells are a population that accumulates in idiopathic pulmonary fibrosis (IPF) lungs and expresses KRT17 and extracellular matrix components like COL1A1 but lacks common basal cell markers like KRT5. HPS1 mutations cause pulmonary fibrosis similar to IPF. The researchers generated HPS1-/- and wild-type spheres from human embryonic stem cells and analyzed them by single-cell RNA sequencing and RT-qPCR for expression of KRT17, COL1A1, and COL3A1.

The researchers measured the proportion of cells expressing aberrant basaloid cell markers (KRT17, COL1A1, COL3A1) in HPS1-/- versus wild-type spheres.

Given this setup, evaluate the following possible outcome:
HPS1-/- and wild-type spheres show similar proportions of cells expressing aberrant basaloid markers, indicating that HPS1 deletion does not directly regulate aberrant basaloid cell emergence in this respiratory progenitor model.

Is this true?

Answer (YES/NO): NO